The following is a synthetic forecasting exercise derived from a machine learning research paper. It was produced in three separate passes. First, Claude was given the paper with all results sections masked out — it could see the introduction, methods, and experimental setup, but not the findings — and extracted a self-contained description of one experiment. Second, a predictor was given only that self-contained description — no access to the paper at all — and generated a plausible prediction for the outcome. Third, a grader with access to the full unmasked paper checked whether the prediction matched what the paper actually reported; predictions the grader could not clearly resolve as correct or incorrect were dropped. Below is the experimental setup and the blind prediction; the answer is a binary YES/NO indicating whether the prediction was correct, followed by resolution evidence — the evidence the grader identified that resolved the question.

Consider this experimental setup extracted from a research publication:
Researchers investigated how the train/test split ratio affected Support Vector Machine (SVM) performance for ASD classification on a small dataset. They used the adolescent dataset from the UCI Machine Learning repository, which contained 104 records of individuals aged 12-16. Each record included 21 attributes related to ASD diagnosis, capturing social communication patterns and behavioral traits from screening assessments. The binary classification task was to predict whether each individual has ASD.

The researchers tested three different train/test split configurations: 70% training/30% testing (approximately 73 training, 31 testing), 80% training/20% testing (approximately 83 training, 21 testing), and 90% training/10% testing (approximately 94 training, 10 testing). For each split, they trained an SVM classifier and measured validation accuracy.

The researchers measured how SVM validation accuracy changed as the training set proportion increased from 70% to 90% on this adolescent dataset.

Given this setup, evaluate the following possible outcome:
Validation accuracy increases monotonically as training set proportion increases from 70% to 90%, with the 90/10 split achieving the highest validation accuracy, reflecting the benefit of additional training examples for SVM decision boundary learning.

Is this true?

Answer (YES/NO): NO